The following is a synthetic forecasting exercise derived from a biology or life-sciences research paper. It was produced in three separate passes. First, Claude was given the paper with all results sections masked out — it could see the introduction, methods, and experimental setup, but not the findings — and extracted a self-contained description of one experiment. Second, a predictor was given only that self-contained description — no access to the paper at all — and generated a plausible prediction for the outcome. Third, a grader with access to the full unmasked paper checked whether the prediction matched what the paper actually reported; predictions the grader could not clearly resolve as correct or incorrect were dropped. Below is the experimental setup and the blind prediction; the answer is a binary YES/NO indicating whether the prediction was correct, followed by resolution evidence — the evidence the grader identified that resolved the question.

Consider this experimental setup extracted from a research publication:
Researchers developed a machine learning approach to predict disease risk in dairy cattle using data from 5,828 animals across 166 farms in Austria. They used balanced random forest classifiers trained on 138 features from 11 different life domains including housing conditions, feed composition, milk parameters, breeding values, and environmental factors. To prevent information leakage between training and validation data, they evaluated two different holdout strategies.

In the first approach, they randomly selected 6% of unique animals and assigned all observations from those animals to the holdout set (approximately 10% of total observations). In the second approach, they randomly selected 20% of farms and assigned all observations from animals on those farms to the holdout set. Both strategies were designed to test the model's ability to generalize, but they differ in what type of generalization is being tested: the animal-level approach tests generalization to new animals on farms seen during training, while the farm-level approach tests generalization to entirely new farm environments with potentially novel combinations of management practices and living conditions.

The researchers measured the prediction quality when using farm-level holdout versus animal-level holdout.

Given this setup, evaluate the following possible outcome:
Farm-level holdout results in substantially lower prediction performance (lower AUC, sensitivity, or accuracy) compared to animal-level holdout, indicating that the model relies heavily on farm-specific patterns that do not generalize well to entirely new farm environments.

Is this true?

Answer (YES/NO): YES